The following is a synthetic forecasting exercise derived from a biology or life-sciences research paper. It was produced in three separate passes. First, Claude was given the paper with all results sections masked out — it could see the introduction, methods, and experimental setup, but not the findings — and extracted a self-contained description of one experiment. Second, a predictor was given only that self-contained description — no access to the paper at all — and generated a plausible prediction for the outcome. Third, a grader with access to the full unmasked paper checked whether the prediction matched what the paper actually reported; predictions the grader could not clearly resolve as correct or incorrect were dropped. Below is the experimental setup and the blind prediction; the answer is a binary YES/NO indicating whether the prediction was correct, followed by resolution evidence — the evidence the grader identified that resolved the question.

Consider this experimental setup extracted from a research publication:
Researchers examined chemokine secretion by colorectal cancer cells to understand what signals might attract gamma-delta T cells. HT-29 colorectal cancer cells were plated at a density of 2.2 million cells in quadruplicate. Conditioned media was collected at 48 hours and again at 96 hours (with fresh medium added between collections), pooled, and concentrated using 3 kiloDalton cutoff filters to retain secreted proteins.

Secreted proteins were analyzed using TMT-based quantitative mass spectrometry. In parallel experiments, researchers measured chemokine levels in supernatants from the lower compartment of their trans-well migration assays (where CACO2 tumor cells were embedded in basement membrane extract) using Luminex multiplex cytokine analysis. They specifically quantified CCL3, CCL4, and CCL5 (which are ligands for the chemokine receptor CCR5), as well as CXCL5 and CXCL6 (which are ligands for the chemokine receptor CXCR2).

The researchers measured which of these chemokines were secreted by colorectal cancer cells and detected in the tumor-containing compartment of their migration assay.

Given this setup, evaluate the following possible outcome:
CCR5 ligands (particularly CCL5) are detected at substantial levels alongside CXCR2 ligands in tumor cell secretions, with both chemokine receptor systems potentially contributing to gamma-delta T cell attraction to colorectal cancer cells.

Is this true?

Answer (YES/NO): NO